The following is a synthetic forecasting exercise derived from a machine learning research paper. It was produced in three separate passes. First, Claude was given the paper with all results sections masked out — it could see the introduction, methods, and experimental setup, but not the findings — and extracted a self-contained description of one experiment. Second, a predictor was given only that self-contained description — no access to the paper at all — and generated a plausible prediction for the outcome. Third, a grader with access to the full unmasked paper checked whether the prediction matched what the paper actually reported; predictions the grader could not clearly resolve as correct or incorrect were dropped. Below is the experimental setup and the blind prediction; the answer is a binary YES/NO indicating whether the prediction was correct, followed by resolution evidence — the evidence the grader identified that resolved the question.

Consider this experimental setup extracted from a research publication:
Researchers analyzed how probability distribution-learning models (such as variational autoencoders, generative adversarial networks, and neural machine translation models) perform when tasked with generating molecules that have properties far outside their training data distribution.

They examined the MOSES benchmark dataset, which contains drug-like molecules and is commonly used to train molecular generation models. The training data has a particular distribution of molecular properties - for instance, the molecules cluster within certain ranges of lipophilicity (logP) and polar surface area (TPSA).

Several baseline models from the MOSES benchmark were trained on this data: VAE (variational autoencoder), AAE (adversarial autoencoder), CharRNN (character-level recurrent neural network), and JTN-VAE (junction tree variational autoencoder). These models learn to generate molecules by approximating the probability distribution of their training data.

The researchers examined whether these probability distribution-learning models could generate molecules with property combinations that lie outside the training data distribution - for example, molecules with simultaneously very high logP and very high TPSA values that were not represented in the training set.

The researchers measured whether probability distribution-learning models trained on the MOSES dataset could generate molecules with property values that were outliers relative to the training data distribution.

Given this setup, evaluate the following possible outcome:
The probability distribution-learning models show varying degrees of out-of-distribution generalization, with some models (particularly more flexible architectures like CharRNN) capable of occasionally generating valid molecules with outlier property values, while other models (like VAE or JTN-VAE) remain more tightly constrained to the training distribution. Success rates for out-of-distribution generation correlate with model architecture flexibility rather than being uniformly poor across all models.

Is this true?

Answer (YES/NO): NO